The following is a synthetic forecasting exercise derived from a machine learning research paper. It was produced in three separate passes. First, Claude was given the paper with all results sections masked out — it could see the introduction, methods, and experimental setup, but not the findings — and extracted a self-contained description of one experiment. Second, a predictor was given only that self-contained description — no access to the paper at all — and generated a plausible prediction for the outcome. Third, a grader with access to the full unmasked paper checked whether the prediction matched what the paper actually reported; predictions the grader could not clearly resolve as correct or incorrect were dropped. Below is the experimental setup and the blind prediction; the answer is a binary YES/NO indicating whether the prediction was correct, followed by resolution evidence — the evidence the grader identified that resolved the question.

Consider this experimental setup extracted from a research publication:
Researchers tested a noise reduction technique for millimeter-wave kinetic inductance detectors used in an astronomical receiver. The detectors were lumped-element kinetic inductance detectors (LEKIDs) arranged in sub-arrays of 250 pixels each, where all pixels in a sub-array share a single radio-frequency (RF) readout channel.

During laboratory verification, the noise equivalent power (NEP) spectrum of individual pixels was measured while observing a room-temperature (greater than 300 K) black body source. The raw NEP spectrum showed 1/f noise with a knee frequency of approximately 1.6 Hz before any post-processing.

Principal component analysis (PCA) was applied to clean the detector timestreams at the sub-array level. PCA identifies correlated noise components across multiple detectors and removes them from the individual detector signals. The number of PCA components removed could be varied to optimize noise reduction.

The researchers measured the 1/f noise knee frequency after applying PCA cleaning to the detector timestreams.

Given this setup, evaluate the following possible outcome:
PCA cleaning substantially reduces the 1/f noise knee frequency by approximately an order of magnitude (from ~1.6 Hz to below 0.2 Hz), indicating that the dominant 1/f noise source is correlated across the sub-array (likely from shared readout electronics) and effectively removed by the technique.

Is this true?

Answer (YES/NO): NO